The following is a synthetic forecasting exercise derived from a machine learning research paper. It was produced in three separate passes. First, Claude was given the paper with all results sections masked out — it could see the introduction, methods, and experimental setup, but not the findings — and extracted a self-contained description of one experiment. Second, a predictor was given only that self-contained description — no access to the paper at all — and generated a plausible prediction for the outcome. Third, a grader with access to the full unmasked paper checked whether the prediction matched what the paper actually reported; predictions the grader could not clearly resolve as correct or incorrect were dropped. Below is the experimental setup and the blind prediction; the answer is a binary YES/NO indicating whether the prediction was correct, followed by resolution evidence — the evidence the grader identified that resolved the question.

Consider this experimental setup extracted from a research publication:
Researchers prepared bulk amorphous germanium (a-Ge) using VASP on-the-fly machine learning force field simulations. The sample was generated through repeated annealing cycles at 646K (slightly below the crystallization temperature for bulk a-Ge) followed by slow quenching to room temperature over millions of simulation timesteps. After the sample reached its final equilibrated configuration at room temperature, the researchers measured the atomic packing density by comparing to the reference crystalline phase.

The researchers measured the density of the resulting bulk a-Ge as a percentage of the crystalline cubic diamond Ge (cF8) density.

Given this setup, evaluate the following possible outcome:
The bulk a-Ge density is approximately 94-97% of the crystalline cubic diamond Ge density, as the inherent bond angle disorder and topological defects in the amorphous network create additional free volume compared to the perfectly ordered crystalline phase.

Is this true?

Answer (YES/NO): YES